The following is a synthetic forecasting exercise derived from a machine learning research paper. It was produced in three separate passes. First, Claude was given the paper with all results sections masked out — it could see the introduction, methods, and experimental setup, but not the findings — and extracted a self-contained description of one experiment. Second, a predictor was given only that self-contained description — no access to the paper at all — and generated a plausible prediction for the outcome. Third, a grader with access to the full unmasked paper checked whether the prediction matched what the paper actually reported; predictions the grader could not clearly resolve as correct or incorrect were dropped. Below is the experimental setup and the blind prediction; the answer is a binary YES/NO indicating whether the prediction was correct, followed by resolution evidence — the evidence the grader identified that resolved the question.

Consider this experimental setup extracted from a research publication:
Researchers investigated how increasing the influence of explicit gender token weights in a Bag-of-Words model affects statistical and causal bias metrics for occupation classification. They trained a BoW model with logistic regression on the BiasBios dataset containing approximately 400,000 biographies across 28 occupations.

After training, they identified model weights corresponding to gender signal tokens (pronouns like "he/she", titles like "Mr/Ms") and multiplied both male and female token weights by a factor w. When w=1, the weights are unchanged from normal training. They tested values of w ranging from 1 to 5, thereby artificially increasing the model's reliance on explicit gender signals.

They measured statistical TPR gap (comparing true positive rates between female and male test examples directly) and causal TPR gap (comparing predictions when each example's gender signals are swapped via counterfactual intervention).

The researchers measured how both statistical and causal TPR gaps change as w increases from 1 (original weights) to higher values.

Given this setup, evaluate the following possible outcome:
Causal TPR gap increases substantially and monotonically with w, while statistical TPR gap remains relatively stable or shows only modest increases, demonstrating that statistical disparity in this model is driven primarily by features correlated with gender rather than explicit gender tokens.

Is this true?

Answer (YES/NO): NO